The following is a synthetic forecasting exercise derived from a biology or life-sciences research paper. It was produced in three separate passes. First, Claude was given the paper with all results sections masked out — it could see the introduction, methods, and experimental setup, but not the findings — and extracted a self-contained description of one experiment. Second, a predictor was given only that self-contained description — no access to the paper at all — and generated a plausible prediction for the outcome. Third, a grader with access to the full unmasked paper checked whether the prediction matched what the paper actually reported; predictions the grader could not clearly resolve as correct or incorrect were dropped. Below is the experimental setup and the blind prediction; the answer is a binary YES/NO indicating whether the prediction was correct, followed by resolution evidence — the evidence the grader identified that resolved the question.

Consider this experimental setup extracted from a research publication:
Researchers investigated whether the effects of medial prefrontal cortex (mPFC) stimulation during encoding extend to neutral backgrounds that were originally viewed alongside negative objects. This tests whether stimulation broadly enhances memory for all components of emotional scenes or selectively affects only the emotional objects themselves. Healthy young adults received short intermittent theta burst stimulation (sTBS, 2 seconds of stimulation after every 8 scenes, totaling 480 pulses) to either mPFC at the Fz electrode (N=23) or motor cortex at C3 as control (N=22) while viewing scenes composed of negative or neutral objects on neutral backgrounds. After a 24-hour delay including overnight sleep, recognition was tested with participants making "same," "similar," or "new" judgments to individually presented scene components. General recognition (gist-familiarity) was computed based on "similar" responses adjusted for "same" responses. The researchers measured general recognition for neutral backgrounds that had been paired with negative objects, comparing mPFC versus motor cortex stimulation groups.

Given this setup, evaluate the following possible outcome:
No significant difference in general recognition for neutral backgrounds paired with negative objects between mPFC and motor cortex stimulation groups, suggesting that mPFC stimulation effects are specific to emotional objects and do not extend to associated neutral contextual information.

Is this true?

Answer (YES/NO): YES